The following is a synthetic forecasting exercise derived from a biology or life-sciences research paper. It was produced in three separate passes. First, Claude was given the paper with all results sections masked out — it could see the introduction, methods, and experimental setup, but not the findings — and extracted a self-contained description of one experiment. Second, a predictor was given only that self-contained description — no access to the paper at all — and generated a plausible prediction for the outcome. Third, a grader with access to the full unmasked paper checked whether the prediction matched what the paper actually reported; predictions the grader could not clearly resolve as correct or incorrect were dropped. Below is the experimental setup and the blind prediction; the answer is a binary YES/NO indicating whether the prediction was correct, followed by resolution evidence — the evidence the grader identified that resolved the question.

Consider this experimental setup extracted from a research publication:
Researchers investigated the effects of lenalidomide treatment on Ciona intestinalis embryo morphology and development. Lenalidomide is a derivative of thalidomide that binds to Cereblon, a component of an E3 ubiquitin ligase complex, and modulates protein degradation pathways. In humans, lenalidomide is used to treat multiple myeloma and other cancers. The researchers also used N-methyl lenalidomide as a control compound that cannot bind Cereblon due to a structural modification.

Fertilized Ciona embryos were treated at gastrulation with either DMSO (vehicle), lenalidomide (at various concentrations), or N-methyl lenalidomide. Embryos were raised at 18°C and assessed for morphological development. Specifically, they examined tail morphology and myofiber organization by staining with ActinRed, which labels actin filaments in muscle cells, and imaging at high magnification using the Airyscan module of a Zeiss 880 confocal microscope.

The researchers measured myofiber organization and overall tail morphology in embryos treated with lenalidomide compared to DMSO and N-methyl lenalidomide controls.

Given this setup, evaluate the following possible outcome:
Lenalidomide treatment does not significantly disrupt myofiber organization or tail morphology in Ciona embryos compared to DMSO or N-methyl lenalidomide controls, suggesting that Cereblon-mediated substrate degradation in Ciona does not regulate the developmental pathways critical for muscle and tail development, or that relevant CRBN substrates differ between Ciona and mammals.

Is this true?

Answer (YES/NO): NO